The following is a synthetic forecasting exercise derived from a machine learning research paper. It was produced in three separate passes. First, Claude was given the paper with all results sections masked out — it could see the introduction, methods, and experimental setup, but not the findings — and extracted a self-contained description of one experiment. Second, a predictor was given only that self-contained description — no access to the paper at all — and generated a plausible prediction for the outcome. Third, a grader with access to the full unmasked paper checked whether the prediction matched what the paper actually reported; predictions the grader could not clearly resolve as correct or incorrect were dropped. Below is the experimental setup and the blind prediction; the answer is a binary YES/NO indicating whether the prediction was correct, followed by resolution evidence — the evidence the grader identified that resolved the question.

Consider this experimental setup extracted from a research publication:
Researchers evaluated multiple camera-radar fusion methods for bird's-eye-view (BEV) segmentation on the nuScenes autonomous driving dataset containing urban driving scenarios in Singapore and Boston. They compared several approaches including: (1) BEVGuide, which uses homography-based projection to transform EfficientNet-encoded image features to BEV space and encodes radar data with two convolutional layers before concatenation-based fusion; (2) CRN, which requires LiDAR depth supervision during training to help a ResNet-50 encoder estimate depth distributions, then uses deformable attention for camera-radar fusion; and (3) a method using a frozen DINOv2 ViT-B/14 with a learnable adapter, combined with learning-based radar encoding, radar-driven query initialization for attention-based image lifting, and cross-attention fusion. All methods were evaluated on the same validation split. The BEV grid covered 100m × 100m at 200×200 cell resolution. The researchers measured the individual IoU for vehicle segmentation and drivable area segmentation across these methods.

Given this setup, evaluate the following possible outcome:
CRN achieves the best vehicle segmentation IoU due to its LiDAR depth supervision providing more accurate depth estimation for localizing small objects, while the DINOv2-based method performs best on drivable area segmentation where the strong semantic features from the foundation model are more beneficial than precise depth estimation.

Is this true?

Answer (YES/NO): NO